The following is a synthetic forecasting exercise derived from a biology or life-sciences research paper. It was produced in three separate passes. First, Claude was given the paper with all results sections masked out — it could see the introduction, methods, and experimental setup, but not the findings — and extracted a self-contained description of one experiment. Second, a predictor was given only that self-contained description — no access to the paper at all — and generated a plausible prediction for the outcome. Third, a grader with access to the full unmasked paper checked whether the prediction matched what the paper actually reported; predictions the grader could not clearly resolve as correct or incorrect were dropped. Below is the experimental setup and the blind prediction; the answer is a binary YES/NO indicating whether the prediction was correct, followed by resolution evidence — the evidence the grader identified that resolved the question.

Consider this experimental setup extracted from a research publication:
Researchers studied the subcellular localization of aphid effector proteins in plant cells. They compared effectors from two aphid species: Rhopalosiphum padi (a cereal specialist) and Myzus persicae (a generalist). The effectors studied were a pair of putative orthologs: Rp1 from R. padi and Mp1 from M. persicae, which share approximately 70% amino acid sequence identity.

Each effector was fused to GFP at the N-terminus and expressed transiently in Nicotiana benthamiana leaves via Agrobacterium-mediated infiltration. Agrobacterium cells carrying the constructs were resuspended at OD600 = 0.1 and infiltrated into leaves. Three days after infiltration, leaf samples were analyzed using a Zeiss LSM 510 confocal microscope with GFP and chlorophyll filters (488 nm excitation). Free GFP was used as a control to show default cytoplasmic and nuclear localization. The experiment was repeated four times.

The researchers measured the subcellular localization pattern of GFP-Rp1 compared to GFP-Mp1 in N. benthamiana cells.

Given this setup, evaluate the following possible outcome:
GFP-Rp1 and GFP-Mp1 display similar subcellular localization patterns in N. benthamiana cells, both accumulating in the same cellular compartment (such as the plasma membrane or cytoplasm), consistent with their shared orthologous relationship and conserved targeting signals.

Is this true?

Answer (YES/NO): YES